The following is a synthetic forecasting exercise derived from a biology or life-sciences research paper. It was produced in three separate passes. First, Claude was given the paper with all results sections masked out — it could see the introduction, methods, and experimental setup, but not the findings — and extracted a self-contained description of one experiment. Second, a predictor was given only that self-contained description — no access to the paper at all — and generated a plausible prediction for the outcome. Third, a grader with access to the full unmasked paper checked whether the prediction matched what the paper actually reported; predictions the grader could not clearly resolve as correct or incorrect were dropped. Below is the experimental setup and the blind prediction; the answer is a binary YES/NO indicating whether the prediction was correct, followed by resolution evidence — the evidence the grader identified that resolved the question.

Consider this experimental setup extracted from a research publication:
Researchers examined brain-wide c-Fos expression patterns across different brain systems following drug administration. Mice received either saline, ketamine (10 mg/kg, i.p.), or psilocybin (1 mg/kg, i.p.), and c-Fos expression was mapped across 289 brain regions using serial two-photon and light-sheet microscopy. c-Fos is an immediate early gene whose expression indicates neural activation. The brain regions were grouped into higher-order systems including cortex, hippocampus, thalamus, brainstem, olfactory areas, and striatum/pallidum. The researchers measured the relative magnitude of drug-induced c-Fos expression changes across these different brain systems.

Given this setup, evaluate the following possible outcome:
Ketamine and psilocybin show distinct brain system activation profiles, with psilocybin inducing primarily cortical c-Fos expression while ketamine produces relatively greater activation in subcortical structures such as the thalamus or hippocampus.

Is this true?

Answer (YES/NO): NO